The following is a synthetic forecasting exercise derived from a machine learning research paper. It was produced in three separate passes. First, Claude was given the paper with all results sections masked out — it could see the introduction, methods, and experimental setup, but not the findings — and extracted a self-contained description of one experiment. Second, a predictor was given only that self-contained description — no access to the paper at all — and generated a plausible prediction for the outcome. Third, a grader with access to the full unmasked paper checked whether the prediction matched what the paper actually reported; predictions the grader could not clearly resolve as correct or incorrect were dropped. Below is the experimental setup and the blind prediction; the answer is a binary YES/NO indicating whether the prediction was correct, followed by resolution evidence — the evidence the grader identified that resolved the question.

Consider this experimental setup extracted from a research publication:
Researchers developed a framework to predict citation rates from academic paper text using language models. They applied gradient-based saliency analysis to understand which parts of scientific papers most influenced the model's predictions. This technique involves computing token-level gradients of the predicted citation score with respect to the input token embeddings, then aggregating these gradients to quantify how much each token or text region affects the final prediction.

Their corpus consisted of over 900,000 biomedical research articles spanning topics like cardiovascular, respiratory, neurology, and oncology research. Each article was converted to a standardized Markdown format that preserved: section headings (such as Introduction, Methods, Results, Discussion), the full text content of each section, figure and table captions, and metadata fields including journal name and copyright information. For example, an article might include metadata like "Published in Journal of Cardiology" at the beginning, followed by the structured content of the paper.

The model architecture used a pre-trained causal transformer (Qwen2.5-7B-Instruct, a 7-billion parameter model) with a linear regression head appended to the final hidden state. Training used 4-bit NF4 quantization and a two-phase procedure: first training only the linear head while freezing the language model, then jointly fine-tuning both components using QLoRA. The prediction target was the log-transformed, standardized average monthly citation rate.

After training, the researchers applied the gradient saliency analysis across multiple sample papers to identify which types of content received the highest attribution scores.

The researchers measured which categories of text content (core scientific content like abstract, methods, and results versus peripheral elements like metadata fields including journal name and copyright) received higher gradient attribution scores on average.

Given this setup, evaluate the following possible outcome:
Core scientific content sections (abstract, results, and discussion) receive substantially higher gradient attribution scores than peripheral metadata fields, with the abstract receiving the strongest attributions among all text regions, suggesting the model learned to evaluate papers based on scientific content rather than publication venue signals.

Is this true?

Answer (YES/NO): NO